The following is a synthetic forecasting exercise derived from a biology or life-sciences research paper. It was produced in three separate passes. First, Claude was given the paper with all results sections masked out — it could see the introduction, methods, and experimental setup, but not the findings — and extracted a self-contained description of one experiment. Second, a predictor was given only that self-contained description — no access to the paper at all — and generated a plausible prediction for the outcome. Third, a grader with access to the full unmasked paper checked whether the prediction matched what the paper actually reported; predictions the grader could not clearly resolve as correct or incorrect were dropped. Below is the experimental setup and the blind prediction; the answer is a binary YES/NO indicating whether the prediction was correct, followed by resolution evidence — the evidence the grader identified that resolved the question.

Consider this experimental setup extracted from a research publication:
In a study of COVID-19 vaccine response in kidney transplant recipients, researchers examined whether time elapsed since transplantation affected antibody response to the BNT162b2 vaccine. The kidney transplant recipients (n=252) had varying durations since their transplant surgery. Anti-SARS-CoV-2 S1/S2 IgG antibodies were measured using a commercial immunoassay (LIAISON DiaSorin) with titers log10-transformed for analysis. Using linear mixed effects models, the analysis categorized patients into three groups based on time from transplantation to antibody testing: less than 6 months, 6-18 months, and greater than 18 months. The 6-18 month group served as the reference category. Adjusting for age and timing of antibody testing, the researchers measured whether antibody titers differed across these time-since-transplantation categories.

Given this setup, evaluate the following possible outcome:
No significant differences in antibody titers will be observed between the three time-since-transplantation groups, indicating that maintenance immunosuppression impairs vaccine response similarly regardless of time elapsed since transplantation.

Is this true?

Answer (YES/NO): NO